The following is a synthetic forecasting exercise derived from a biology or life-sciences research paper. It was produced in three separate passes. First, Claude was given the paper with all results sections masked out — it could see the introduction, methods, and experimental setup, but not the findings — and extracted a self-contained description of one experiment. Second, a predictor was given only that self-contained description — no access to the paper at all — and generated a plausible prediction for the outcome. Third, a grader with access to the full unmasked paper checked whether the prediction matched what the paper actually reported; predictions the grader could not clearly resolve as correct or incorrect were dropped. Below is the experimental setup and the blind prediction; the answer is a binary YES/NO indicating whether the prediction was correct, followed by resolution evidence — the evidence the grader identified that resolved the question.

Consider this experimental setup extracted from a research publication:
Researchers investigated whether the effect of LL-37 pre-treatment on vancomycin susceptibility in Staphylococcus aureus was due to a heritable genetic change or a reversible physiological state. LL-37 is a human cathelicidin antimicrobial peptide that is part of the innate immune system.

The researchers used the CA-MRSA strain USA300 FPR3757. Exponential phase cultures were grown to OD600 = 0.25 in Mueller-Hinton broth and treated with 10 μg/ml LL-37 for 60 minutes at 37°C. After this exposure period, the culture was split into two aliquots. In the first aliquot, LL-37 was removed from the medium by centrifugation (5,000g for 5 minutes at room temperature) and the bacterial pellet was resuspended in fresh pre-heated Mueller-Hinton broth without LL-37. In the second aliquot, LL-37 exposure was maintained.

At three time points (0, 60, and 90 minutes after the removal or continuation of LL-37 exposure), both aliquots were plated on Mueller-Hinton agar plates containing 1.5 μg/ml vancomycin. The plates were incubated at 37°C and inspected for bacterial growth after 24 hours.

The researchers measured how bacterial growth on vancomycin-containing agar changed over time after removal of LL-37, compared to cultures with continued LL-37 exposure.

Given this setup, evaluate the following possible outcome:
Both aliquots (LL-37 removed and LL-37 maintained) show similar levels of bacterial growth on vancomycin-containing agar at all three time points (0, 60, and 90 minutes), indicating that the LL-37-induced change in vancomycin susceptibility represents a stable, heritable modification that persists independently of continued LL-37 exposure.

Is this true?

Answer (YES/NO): NO